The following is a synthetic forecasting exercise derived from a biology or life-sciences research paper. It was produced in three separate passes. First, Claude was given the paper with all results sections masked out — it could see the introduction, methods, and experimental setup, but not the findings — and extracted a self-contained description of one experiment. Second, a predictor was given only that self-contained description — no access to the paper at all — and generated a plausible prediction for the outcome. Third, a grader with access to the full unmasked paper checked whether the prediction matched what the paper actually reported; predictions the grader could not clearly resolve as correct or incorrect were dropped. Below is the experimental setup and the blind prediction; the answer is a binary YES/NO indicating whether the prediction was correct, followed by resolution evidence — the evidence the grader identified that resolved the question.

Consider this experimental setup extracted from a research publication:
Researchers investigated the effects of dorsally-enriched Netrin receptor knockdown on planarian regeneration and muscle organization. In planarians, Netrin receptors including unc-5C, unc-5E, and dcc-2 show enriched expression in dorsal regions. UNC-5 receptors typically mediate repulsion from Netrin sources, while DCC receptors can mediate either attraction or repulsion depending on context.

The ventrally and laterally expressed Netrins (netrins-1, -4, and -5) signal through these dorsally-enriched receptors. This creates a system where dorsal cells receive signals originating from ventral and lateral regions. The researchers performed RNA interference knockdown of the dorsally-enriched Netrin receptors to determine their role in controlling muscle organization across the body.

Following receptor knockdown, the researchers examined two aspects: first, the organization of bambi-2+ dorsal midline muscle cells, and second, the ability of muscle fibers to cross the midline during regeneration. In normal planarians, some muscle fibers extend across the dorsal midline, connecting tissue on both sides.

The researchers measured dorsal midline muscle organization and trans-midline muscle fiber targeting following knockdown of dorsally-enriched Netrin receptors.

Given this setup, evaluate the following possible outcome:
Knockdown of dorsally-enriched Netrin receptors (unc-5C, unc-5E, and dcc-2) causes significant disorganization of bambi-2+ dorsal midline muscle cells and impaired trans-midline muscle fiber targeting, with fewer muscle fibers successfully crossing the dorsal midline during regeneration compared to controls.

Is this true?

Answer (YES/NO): NO